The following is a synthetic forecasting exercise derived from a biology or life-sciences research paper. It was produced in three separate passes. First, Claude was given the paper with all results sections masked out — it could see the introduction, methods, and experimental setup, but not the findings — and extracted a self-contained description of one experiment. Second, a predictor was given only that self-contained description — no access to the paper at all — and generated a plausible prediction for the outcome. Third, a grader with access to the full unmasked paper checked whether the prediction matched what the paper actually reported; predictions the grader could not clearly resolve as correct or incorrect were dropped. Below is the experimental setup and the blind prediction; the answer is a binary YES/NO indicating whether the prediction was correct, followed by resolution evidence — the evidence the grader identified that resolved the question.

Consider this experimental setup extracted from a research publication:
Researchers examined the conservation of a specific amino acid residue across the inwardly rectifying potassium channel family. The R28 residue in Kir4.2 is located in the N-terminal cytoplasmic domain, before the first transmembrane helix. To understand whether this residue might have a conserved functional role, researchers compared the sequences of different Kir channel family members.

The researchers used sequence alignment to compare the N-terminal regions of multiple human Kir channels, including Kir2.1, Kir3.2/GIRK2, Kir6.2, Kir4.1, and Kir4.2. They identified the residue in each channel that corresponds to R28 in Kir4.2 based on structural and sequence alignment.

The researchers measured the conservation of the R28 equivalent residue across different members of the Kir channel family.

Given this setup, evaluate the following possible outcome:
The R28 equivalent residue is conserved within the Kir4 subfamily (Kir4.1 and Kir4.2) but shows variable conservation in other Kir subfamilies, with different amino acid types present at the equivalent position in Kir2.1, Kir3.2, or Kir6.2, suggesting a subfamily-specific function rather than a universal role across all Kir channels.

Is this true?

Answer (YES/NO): NO